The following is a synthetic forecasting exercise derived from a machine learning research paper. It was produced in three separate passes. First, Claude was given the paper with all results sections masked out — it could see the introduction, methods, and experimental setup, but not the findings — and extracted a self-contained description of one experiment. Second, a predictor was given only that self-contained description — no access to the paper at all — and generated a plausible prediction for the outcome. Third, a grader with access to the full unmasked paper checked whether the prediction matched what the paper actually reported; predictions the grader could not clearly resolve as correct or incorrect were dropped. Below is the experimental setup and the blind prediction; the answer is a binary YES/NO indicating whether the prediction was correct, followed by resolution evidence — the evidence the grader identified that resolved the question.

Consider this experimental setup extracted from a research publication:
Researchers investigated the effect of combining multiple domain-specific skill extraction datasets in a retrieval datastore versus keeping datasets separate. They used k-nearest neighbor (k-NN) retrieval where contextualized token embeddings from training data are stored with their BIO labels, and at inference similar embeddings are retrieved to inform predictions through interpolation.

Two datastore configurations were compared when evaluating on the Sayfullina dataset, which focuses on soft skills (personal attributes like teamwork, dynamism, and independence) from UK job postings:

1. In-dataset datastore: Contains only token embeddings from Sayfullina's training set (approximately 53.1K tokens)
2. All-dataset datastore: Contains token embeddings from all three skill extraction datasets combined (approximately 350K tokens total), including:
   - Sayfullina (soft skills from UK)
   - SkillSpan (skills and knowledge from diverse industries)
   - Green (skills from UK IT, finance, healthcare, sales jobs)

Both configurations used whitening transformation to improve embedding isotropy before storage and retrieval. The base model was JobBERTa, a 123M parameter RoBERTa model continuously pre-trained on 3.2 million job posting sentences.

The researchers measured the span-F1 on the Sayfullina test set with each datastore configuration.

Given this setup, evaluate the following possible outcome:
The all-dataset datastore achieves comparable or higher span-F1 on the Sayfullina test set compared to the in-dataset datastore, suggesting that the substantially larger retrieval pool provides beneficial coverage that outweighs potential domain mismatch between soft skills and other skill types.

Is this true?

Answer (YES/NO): YES